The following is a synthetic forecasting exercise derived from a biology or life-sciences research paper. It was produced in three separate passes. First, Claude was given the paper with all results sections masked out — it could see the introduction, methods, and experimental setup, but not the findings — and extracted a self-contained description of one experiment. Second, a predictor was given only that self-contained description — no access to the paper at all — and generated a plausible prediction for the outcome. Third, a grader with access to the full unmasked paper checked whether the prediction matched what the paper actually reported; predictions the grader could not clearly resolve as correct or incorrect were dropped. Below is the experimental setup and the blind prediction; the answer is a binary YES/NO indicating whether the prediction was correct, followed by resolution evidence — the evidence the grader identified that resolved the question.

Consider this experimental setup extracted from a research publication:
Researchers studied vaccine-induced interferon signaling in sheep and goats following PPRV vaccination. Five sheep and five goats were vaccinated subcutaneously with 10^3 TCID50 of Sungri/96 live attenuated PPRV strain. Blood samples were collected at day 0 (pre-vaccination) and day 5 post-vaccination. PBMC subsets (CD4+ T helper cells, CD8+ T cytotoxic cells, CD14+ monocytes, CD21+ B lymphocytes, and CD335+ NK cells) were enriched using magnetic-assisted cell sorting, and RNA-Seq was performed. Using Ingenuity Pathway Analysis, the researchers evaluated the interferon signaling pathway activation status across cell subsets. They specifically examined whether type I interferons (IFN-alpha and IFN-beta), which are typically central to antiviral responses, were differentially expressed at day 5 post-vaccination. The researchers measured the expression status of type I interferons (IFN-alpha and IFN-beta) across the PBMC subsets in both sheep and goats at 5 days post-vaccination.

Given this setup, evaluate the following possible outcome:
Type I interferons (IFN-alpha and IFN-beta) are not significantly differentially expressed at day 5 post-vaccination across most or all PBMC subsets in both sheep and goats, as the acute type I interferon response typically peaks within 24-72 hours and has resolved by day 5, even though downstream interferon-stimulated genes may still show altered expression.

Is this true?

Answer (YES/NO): YES